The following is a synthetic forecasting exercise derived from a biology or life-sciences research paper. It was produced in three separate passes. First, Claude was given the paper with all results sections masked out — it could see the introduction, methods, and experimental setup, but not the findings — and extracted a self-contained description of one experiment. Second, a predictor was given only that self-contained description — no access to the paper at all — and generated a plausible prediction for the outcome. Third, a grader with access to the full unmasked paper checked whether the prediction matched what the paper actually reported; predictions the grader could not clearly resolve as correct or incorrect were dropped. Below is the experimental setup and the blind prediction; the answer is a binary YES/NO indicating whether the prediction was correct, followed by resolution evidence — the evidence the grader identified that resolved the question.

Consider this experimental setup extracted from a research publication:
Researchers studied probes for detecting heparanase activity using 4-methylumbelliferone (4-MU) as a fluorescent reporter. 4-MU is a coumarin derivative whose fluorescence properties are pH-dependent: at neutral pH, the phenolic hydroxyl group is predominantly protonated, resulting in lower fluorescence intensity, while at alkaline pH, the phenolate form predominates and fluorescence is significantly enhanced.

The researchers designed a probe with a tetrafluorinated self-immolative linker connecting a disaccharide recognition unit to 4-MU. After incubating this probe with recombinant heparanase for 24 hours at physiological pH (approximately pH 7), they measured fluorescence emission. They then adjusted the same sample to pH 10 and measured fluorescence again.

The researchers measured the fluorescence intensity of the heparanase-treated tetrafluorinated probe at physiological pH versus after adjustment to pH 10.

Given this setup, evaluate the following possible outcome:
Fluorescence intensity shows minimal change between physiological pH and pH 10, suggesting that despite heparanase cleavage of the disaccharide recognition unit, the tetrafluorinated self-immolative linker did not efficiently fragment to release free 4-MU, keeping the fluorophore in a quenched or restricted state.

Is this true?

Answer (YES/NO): NO